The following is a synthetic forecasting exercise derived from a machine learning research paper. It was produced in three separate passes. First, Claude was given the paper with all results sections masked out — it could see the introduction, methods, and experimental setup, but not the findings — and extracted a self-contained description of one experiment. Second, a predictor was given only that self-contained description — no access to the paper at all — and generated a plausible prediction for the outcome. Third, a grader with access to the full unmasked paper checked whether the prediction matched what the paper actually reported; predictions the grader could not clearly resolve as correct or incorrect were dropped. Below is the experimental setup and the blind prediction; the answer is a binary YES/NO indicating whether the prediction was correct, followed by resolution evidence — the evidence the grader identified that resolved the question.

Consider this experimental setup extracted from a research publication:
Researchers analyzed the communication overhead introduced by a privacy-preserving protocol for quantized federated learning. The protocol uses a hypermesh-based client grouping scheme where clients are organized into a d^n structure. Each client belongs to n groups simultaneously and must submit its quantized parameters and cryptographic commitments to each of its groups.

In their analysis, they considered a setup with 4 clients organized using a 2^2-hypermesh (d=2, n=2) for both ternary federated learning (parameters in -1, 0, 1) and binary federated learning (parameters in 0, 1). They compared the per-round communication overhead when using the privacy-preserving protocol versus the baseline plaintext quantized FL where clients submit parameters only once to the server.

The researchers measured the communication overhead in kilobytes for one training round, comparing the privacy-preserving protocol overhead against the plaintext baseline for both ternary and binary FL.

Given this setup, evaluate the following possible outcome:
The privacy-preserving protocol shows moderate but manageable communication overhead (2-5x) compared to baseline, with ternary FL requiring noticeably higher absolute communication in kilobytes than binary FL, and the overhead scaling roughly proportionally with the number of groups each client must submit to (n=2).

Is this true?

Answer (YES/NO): NO